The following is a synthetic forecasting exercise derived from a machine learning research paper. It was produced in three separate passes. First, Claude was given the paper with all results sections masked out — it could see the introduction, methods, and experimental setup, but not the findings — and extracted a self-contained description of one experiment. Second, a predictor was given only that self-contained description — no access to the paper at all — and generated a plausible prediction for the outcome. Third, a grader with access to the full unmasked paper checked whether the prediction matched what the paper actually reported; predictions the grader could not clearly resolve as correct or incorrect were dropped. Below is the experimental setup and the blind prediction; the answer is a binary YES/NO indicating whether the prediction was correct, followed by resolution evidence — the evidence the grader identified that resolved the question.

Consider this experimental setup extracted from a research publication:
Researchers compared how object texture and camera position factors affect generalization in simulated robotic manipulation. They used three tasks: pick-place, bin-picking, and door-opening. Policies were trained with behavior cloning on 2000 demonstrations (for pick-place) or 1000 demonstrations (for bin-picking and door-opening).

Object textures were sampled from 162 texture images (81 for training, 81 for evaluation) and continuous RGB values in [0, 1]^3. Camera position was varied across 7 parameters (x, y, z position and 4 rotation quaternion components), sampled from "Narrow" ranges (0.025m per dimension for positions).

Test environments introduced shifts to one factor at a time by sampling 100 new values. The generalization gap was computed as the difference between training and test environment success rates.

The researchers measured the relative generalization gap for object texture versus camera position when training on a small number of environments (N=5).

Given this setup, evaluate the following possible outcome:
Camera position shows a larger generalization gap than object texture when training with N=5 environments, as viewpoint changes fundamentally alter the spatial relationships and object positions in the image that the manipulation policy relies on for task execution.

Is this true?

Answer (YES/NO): NO